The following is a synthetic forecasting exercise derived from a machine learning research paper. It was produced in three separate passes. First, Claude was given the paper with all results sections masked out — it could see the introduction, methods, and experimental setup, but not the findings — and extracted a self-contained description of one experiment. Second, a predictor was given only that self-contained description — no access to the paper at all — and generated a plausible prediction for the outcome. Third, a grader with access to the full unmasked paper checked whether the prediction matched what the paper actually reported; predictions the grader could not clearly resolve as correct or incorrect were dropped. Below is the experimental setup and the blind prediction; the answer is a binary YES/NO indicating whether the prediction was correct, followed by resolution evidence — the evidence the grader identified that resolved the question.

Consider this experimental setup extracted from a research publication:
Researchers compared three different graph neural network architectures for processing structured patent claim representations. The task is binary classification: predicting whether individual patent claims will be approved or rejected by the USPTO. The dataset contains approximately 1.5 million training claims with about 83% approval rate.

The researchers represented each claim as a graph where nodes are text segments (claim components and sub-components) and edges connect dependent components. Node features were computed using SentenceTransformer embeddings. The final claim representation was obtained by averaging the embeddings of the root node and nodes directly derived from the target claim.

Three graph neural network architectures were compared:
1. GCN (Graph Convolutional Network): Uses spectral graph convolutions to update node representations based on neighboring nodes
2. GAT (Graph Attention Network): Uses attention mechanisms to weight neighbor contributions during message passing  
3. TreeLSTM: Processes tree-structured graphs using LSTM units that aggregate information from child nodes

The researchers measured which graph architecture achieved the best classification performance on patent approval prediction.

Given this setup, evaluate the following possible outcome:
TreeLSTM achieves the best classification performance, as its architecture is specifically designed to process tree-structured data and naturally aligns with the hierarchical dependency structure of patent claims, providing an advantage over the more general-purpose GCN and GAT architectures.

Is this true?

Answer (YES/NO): NO